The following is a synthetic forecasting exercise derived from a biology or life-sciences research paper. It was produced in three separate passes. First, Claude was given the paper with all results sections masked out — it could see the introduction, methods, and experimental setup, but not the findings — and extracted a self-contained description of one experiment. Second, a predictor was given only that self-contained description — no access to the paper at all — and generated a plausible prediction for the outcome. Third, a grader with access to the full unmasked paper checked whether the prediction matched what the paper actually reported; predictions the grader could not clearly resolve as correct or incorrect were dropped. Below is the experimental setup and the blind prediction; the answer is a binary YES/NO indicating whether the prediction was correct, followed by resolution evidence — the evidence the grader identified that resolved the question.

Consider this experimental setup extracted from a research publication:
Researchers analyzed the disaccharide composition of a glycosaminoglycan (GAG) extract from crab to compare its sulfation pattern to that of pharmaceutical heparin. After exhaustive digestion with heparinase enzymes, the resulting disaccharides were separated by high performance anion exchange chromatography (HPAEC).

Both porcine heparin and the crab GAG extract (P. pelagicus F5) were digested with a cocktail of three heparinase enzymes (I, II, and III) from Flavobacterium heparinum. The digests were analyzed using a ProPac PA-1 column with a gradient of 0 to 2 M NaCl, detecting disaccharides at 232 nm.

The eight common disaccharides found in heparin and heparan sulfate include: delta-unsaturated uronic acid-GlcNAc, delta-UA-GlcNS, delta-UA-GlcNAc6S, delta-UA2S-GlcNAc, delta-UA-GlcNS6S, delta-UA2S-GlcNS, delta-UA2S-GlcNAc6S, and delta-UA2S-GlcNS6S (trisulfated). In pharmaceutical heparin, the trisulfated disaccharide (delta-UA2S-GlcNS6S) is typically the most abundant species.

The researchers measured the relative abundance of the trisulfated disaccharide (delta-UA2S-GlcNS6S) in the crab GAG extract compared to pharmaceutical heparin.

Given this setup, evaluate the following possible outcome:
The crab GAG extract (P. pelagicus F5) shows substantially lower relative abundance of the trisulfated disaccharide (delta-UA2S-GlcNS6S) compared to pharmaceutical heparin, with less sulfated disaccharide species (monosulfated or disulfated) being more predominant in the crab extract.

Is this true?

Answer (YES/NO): YES